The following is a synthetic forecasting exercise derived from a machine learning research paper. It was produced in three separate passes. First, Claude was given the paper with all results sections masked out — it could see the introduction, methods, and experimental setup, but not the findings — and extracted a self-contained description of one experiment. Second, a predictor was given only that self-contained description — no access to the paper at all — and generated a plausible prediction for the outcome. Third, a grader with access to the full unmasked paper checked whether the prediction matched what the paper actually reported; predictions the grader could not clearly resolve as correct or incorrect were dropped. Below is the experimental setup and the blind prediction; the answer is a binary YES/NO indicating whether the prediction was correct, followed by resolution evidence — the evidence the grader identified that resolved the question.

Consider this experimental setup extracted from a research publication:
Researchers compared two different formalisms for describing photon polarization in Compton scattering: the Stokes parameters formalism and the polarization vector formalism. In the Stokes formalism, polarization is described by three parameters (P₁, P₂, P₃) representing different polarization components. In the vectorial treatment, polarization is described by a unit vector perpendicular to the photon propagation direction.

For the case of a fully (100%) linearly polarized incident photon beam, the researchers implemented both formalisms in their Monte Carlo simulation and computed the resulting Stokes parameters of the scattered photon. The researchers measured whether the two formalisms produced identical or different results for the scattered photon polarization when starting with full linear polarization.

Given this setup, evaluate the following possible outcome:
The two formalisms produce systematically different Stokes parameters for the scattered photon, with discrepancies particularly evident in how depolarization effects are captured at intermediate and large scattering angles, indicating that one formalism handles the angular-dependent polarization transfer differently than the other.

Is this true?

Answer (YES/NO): NO